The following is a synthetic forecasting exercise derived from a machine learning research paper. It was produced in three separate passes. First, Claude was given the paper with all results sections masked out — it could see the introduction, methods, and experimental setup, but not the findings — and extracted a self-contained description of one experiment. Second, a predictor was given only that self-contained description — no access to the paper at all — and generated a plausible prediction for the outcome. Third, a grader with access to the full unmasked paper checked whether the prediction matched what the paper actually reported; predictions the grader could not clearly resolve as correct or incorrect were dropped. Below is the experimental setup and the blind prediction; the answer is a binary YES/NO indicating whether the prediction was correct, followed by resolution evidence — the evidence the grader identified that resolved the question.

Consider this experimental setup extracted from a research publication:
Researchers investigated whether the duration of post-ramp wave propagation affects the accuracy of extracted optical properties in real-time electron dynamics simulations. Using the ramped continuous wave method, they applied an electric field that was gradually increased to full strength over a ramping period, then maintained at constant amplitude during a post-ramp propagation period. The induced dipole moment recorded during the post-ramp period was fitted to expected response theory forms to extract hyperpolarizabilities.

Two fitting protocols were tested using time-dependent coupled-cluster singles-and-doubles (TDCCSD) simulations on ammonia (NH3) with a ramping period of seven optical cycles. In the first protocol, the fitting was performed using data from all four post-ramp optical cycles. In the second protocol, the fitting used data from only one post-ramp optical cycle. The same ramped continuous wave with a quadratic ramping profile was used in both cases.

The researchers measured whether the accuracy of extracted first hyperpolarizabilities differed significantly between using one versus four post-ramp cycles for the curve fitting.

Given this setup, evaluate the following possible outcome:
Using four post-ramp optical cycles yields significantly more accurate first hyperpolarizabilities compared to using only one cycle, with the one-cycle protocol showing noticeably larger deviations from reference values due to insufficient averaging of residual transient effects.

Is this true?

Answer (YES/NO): NO